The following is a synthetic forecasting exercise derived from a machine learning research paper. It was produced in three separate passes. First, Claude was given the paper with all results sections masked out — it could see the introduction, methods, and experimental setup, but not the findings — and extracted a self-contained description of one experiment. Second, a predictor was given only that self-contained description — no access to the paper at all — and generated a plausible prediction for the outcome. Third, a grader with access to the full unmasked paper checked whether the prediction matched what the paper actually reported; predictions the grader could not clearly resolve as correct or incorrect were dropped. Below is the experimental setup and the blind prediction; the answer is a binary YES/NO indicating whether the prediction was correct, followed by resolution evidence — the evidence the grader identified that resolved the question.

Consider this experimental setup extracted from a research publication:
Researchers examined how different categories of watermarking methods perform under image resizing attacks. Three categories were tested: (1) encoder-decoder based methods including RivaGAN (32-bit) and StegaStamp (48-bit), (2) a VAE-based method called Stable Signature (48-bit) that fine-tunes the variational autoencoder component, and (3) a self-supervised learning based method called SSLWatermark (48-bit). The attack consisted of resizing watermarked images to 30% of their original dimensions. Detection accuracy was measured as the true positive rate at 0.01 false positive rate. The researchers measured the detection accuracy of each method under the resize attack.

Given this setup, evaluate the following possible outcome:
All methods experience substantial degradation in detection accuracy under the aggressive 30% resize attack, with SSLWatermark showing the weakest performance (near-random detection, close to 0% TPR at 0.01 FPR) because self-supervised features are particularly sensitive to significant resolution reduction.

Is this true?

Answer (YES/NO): NO